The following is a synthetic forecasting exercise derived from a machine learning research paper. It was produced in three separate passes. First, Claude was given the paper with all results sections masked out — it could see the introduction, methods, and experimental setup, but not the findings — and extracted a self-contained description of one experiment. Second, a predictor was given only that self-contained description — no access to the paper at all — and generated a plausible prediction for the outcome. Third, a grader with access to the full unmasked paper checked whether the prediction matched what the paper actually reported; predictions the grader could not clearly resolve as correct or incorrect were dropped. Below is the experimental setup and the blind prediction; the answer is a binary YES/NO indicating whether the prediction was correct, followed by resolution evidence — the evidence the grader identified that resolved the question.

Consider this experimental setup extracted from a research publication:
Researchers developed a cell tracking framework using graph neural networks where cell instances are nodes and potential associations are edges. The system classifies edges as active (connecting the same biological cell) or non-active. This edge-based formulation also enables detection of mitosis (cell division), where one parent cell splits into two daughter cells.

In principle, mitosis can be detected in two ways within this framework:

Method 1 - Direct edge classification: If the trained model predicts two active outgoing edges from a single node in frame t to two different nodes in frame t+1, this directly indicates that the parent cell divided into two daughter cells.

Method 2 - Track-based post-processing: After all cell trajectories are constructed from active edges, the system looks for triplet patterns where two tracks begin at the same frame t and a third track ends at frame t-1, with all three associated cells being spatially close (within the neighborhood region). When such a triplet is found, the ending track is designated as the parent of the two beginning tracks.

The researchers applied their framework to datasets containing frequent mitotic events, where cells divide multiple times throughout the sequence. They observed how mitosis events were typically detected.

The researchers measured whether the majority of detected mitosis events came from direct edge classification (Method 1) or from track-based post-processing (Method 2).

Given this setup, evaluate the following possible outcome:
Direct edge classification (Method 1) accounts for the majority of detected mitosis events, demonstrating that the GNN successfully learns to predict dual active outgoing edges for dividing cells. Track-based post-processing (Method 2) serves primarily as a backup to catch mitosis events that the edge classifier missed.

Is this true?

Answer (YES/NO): NO